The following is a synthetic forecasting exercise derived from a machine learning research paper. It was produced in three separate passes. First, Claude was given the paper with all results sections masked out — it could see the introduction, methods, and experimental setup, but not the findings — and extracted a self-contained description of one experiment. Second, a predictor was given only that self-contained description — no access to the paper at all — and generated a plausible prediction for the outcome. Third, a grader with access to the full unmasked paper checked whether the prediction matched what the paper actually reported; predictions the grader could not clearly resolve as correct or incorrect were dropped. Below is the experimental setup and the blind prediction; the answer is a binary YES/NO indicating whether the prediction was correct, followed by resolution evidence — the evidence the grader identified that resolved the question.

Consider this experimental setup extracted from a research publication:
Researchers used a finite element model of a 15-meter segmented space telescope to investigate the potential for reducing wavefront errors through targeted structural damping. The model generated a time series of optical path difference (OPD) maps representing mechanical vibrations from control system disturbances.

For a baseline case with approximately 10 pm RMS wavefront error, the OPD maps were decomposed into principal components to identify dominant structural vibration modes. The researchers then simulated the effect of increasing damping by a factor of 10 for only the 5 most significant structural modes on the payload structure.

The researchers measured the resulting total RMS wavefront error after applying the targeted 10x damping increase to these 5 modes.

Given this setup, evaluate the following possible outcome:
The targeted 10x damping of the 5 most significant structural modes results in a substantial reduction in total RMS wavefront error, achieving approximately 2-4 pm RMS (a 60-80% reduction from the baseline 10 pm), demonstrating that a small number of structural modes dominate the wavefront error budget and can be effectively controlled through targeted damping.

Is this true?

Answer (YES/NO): YES